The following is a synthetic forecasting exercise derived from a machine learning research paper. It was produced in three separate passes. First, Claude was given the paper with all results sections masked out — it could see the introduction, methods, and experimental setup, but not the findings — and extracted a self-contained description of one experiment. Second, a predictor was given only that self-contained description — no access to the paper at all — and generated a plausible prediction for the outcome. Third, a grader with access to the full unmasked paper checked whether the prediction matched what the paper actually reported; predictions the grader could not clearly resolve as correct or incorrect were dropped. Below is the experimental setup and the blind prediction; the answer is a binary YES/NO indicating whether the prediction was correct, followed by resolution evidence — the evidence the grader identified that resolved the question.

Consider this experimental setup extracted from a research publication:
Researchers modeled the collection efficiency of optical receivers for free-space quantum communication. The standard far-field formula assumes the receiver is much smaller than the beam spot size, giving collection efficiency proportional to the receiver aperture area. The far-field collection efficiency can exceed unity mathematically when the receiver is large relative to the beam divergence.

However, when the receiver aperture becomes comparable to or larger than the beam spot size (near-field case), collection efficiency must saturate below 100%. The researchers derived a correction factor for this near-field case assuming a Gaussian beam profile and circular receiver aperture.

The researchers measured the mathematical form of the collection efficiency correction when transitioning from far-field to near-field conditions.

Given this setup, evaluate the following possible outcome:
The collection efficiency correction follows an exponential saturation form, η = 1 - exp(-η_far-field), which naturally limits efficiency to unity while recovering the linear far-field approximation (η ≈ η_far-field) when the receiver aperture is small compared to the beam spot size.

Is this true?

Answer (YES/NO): YES